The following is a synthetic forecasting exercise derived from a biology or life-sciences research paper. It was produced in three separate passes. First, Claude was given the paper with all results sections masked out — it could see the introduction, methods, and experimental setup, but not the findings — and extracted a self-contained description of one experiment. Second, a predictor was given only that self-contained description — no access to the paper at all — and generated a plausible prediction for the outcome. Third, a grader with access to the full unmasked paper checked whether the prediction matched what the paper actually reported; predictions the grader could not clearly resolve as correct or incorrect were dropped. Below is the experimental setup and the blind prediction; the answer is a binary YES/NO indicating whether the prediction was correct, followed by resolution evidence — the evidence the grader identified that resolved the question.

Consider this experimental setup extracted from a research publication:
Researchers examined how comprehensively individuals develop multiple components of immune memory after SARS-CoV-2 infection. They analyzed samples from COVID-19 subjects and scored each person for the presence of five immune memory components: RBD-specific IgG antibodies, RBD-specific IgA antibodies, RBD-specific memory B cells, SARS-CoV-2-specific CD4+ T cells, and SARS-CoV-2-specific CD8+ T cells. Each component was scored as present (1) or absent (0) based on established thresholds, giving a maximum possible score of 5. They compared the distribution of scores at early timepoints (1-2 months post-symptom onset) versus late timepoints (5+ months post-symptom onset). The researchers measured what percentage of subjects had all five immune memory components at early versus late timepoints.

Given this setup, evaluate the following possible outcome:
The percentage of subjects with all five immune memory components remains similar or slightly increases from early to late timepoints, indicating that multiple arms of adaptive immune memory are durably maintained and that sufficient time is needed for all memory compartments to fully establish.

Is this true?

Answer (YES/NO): NO